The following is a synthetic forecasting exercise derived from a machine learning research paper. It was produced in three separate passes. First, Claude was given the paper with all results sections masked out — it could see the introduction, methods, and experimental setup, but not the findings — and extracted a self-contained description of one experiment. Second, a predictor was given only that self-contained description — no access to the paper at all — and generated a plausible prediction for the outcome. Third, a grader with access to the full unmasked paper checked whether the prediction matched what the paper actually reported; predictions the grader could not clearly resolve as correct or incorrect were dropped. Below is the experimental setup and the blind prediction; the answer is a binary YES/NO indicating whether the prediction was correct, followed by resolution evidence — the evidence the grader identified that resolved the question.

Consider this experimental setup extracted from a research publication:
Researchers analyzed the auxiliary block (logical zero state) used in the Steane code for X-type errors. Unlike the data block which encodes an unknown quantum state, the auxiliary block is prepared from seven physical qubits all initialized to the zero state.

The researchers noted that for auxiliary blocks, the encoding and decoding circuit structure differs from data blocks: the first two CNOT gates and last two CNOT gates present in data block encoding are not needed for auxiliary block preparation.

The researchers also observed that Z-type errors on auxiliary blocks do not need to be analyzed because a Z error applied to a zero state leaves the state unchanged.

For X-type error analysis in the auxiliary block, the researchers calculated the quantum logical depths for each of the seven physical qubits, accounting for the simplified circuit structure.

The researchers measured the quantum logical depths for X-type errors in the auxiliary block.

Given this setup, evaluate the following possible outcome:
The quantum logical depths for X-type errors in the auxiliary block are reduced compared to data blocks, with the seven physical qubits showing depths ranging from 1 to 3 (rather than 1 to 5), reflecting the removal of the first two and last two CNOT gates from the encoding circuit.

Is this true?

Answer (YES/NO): NO